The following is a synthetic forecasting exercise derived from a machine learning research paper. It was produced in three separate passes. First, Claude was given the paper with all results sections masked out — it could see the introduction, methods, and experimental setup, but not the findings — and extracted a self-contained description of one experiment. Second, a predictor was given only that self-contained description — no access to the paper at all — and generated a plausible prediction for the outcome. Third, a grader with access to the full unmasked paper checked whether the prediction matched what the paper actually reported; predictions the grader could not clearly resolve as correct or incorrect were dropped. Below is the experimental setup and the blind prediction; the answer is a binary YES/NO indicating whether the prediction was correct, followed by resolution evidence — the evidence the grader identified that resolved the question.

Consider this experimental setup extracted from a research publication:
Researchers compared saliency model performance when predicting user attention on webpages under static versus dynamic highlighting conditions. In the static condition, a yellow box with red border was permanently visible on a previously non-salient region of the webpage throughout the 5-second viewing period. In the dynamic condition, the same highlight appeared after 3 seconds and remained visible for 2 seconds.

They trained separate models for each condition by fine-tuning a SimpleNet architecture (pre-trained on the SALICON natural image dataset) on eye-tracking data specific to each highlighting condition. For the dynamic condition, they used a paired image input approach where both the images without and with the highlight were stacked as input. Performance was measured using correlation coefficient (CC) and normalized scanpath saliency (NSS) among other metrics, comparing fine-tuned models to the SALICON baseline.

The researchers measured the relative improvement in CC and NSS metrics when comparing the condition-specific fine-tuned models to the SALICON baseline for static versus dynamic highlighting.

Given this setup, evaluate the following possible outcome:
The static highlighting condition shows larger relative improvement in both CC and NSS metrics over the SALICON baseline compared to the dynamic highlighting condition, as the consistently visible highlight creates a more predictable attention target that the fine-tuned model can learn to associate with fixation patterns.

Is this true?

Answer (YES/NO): NO